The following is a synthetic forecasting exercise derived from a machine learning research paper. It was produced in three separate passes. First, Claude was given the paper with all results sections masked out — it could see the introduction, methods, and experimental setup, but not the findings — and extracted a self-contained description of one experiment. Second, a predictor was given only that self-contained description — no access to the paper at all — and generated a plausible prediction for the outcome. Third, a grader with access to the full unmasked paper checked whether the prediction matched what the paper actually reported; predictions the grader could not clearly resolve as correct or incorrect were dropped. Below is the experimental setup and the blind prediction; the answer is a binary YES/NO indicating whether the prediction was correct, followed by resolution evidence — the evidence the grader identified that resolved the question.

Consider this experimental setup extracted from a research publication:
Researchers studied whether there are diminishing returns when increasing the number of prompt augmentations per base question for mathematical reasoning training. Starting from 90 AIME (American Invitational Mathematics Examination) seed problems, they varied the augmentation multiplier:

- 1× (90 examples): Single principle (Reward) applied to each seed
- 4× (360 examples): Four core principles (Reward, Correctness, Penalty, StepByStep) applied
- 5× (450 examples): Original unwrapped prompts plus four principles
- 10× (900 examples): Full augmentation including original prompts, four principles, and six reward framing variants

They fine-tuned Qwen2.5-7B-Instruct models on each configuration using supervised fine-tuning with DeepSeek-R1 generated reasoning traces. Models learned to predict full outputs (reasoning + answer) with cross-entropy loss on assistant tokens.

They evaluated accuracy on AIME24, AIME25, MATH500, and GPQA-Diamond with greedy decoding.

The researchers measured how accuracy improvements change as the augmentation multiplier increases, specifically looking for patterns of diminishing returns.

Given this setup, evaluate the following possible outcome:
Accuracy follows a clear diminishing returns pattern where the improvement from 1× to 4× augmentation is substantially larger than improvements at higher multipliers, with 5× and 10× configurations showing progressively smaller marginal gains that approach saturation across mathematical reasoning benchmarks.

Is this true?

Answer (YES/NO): NO